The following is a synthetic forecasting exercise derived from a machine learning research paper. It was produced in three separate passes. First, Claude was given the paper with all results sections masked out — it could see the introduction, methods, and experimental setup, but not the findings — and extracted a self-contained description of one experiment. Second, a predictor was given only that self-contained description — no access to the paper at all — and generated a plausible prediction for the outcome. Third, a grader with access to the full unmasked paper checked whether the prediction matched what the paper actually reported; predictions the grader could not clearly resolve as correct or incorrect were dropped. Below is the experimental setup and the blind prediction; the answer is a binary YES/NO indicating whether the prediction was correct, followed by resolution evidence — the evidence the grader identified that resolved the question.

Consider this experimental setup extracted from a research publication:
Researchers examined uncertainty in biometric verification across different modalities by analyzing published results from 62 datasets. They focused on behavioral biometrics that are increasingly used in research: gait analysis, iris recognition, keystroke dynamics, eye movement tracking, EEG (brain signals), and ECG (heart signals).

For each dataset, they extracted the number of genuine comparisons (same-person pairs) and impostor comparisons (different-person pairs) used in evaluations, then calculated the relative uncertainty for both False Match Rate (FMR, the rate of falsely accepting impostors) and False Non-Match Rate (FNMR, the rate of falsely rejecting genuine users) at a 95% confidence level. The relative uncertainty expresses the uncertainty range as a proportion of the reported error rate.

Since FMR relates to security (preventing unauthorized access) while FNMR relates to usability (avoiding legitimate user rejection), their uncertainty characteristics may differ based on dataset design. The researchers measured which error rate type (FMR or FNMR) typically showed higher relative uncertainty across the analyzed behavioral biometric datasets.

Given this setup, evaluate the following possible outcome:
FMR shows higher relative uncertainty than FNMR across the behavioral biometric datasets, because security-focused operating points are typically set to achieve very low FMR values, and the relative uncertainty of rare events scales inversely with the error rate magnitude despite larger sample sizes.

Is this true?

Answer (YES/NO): NO